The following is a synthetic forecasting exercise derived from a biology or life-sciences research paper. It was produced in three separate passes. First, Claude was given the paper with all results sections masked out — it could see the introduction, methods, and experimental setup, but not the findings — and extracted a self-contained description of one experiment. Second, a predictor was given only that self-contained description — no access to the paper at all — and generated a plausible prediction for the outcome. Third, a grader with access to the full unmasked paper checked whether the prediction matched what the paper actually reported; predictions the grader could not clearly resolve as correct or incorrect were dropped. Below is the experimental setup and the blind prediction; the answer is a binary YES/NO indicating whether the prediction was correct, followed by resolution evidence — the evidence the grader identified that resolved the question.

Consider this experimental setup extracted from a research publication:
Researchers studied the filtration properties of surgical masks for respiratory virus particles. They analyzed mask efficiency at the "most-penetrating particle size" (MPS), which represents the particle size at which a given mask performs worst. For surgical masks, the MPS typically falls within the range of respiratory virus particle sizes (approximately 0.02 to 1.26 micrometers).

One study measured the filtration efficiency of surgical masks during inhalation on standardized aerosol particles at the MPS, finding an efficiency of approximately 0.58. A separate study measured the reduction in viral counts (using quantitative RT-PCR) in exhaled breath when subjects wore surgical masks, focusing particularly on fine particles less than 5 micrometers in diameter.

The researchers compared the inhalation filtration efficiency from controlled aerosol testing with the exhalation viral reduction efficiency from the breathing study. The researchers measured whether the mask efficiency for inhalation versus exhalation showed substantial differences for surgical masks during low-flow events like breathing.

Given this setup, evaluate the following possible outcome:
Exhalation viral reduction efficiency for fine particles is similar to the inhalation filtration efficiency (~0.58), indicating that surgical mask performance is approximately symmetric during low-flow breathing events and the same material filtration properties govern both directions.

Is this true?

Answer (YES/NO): YES